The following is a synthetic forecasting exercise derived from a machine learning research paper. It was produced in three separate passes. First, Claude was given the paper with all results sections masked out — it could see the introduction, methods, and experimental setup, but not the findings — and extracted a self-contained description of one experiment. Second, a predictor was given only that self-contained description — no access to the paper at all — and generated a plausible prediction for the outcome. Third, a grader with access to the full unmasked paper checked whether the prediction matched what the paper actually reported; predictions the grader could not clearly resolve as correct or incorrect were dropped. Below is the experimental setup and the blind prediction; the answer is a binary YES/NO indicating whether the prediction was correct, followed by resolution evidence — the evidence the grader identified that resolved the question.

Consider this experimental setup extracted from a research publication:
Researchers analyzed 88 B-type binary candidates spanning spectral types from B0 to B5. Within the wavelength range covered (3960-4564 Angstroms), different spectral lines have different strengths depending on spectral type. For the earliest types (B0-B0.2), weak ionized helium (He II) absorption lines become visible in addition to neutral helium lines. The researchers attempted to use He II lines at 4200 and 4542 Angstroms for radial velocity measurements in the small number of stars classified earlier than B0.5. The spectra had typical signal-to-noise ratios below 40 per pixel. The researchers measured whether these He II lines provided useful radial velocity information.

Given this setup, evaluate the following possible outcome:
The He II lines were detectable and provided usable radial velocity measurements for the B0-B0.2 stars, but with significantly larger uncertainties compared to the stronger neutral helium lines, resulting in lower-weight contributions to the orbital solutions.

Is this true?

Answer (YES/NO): NO